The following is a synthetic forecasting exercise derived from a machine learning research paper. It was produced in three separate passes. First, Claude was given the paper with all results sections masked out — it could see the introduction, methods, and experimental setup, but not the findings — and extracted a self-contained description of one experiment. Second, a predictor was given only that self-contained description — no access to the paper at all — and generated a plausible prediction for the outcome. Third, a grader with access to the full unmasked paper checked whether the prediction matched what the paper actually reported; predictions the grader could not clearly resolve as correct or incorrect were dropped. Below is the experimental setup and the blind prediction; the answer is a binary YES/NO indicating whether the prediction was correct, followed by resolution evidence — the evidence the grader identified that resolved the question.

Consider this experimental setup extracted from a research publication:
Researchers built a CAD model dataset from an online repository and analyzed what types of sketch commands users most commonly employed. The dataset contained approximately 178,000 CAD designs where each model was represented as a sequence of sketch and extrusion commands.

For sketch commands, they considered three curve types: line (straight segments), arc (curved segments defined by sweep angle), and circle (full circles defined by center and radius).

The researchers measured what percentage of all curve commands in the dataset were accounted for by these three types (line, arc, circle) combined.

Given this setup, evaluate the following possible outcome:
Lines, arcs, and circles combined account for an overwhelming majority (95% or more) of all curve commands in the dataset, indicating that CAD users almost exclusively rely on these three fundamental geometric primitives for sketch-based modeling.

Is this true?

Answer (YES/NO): NO